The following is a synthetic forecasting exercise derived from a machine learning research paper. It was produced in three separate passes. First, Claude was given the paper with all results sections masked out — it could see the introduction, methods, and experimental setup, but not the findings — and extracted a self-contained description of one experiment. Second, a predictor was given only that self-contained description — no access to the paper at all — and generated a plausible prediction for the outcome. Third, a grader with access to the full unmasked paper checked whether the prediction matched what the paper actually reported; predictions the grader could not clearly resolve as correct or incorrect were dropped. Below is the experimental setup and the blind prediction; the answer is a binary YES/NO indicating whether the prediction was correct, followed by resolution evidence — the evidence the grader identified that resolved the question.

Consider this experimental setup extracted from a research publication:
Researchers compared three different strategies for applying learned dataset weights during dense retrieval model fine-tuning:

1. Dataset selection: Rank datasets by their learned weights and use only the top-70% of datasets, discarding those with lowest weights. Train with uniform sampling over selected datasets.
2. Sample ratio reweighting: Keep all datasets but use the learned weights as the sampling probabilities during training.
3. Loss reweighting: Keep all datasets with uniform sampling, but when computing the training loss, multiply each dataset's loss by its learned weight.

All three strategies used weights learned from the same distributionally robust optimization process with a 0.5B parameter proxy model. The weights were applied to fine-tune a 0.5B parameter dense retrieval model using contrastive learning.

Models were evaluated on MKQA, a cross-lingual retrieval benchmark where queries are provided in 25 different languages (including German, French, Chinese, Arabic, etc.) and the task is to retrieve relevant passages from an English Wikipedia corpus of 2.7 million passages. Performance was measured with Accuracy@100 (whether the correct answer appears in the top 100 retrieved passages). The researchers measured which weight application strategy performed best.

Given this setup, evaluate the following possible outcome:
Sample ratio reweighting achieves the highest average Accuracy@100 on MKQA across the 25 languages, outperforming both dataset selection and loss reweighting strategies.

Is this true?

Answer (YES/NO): NO